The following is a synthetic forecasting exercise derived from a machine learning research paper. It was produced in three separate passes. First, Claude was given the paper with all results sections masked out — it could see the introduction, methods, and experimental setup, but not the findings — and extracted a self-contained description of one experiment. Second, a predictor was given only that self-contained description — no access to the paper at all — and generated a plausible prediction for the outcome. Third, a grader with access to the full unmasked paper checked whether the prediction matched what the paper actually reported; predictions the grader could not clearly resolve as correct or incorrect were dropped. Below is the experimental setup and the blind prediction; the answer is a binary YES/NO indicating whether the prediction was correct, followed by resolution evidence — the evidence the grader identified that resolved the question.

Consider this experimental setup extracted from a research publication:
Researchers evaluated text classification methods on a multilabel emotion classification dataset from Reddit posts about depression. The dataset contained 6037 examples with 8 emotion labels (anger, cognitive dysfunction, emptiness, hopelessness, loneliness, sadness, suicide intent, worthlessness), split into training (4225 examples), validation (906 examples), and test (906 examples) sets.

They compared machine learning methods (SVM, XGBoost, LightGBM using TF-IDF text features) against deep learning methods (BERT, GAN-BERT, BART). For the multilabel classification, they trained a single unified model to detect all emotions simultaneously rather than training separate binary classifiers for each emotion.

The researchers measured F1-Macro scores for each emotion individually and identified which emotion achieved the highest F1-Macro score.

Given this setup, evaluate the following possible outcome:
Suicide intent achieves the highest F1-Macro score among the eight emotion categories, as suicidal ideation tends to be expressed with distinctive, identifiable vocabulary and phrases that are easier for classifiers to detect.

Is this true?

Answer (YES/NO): YES